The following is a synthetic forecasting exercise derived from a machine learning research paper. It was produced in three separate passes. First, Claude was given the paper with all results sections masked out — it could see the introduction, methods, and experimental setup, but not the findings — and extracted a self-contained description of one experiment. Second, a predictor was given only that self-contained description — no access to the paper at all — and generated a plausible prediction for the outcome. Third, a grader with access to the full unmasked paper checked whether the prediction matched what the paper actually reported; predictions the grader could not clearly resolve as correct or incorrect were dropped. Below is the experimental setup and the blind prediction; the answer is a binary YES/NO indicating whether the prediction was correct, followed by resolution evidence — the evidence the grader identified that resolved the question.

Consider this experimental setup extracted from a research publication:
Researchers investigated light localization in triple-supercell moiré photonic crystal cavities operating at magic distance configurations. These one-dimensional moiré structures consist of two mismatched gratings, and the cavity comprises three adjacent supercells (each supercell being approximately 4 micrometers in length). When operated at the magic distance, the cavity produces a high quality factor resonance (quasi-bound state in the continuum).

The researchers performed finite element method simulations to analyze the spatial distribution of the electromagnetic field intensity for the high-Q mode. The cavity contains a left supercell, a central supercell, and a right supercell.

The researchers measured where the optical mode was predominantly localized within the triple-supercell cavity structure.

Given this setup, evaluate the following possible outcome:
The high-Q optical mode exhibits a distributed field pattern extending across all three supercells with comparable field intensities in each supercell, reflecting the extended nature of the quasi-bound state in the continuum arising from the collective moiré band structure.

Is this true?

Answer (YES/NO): NO